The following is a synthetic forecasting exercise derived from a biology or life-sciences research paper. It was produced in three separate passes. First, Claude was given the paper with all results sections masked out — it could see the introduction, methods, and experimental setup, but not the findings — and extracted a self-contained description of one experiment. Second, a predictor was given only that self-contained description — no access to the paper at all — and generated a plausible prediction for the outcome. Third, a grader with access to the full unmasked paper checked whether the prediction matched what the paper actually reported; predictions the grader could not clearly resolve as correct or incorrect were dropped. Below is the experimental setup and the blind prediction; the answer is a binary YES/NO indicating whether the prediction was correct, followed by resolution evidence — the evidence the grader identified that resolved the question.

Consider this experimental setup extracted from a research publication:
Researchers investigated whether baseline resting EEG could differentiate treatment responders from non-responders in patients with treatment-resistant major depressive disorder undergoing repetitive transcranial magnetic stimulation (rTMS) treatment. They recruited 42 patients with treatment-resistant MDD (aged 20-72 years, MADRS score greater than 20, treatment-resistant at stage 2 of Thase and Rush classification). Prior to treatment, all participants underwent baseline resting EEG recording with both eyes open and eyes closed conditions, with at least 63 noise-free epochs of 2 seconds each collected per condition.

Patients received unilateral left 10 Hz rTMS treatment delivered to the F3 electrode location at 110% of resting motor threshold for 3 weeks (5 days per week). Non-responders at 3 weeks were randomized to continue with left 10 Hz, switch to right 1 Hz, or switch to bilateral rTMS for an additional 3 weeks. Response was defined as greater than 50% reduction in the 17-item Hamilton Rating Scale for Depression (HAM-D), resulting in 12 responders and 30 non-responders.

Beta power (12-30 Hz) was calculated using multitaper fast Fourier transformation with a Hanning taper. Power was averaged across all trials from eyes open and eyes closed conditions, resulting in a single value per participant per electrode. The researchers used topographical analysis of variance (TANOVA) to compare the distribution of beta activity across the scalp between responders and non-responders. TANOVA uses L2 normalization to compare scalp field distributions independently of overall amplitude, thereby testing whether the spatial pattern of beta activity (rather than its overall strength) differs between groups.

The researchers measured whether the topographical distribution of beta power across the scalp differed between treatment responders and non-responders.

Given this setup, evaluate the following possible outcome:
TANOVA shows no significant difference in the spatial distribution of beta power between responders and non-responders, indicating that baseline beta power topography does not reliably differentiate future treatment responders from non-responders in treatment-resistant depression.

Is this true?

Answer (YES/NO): YES